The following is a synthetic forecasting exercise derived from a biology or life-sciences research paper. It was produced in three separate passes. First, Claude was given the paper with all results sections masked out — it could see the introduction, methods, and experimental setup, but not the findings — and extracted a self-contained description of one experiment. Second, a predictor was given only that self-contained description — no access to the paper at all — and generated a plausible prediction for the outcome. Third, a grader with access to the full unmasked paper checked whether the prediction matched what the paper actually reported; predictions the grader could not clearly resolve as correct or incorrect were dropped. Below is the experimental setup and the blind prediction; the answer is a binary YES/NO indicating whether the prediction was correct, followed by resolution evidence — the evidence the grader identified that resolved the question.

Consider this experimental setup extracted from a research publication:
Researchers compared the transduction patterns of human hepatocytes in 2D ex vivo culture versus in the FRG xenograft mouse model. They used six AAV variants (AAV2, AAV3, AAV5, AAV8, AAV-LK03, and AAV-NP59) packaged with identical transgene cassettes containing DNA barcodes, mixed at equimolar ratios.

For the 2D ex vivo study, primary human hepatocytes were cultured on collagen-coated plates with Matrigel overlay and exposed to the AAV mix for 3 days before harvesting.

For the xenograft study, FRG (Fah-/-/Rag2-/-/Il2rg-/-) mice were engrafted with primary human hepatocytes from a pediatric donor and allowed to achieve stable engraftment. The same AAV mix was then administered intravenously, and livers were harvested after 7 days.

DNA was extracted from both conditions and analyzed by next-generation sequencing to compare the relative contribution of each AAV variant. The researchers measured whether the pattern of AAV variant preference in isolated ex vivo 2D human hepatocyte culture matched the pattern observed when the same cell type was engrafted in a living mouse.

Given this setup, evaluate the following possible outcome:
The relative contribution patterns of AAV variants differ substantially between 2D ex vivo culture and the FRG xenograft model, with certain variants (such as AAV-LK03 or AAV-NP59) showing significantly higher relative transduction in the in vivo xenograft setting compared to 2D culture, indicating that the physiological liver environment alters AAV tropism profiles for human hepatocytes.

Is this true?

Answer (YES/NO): YES